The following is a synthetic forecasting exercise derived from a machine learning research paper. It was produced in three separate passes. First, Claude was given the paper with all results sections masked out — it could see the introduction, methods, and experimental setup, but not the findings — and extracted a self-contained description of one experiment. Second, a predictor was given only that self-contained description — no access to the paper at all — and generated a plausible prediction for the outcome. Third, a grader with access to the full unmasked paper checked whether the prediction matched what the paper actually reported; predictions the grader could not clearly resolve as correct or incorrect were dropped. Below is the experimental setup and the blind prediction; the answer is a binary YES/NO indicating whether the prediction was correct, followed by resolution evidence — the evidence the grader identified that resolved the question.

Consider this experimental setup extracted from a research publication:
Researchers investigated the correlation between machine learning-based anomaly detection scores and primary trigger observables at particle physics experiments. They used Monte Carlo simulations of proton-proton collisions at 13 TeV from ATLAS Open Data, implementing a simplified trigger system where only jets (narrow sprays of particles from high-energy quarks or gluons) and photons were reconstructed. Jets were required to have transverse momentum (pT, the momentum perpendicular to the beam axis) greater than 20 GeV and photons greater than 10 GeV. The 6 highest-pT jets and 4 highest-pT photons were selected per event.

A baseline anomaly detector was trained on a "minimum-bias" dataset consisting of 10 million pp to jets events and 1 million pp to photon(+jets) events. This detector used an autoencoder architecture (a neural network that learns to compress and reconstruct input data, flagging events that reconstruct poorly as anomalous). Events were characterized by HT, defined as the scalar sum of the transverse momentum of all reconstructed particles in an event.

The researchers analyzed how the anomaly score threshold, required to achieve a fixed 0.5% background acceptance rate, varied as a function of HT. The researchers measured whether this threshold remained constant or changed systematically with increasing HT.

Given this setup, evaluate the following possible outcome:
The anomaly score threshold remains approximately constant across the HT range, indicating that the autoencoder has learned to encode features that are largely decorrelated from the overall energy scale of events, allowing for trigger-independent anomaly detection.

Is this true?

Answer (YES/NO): NO